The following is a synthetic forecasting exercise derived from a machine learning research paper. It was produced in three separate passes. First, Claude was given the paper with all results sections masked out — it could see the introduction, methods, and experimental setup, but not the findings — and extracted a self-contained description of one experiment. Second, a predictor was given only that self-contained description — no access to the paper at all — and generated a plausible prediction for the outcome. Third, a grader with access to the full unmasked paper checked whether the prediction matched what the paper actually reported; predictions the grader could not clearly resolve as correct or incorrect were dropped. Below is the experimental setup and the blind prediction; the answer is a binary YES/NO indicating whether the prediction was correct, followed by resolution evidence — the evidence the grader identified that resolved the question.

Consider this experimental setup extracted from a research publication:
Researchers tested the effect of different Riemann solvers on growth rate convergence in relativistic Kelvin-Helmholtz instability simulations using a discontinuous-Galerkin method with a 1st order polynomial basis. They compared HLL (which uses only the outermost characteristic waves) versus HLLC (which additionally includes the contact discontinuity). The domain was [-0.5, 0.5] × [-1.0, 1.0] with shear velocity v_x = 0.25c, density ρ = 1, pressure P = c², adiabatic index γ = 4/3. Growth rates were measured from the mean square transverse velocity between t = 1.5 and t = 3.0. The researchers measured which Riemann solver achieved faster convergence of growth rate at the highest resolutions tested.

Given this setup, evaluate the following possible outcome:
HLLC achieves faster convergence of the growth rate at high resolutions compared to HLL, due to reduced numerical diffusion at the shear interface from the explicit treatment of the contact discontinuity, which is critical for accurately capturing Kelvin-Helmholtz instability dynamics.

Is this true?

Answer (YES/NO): YES